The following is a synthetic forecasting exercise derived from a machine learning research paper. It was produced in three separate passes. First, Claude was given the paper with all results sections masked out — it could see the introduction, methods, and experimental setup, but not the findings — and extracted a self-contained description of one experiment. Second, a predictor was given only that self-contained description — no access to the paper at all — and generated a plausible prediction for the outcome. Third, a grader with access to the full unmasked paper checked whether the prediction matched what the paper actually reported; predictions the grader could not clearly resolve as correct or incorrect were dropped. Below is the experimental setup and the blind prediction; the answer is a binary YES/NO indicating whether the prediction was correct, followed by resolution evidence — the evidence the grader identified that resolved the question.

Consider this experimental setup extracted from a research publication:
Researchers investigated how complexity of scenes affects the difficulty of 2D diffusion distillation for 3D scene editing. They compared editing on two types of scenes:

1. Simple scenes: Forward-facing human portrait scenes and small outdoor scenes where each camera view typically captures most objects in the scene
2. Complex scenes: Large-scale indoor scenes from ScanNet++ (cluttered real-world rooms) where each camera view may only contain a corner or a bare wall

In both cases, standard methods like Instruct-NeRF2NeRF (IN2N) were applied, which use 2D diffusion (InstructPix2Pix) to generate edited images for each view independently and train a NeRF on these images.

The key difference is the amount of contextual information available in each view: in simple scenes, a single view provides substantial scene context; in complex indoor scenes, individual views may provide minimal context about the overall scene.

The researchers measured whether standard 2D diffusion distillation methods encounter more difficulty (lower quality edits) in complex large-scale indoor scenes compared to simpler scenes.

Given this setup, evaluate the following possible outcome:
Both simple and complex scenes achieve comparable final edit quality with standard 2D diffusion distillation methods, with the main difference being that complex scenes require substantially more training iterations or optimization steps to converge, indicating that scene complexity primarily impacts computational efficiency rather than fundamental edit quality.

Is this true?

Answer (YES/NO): NO